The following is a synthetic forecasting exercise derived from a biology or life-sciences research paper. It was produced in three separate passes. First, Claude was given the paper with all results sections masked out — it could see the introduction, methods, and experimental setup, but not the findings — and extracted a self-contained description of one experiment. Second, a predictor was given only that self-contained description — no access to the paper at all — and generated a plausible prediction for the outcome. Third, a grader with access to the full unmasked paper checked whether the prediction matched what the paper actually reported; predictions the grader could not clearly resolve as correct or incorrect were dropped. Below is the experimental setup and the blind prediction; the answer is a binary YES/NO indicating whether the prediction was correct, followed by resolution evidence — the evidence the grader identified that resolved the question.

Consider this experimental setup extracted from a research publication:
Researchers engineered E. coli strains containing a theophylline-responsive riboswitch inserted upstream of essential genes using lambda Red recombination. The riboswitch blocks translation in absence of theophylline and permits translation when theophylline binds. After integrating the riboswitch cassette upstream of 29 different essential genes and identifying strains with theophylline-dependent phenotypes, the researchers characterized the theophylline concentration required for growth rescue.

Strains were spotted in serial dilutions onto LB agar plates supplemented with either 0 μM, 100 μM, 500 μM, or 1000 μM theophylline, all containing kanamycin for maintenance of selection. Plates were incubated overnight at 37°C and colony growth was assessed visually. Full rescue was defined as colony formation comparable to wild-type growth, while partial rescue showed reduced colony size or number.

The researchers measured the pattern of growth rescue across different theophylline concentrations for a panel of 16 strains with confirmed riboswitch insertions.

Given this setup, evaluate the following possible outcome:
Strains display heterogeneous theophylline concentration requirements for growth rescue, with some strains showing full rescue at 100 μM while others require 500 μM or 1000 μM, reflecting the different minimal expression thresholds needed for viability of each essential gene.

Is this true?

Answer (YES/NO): YES